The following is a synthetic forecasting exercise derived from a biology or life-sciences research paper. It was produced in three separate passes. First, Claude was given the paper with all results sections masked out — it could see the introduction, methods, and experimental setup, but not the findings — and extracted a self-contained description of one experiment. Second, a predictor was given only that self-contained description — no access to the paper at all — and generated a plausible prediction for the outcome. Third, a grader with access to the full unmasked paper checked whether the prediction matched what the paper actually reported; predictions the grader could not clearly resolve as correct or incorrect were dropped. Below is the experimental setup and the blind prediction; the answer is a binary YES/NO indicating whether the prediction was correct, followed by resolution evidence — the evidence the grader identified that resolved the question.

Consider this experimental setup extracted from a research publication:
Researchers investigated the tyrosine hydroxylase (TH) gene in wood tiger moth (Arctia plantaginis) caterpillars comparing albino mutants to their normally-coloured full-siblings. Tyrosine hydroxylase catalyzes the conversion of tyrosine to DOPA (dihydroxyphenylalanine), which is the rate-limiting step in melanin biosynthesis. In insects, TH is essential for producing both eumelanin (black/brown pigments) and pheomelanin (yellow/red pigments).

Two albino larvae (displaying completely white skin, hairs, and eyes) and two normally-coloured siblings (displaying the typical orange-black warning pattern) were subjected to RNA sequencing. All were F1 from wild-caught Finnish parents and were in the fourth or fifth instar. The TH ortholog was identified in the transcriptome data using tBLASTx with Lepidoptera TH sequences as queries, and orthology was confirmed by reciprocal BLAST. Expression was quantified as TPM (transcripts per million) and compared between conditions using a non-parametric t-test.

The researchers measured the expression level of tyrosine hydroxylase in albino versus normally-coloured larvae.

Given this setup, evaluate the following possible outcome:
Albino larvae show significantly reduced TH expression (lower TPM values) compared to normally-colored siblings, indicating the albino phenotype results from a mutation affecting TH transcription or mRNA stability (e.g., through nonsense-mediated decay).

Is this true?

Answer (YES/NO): NO